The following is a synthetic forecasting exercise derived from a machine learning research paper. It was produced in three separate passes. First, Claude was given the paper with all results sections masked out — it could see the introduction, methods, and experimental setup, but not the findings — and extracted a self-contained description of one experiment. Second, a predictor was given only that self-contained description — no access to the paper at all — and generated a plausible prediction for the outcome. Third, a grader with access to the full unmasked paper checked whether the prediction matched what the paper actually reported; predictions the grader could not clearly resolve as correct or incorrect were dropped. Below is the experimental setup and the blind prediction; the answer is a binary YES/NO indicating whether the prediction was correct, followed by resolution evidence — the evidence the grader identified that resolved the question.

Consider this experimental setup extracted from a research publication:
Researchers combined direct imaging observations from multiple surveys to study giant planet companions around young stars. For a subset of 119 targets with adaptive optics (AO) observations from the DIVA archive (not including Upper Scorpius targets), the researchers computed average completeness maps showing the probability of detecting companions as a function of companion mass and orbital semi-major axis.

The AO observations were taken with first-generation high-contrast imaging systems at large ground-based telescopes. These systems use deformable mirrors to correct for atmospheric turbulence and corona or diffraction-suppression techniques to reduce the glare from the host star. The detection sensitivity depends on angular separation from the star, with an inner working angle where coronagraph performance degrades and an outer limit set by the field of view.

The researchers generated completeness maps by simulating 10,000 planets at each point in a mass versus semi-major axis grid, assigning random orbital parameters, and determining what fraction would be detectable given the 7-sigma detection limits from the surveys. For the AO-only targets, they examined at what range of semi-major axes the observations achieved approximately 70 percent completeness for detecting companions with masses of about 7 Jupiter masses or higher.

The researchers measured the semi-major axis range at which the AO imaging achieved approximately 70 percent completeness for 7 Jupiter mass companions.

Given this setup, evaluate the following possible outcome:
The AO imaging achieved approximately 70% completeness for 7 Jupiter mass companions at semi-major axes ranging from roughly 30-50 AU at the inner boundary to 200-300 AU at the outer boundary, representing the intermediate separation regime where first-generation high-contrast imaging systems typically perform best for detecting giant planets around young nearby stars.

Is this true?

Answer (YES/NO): YES